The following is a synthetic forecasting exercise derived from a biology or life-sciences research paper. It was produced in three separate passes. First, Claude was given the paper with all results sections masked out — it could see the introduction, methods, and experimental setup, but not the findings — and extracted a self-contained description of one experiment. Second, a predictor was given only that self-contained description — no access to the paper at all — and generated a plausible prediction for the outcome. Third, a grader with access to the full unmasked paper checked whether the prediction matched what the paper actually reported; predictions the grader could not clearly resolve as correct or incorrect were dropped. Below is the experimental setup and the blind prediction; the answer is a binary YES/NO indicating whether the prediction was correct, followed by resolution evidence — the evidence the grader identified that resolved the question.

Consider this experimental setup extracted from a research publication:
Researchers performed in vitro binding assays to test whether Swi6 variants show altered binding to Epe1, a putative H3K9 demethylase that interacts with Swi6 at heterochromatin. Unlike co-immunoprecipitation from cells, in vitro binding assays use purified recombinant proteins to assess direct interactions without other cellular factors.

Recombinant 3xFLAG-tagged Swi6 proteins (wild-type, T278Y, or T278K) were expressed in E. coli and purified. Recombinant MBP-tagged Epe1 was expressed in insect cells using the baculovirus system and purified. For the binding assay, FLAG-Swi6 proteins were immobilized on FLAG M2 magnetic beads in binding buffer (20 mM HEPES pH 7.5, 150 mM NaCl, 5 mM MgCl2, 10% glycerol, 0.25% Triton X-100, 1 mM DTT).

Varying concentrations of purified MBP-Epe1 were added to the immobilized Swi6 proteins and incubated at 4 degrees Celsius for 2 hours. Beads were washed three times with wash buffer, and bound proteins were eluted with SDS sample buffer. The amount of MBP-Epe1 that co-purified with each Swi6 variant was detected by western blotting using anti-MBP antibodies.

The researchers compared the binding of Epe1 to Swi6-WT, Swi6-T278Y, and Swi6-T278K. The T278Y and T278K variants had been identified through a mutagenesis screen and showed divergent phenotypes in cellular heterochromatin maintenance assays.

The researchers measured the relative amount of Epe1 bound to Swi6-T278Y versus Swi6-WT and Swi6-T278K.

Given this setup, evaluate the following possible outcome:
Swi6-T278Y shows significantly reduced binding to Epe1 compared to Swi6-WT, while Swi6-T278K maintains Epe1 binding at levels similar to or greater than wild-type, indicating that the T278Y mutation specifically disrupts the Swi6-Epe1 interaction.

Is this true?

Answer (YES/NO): NO